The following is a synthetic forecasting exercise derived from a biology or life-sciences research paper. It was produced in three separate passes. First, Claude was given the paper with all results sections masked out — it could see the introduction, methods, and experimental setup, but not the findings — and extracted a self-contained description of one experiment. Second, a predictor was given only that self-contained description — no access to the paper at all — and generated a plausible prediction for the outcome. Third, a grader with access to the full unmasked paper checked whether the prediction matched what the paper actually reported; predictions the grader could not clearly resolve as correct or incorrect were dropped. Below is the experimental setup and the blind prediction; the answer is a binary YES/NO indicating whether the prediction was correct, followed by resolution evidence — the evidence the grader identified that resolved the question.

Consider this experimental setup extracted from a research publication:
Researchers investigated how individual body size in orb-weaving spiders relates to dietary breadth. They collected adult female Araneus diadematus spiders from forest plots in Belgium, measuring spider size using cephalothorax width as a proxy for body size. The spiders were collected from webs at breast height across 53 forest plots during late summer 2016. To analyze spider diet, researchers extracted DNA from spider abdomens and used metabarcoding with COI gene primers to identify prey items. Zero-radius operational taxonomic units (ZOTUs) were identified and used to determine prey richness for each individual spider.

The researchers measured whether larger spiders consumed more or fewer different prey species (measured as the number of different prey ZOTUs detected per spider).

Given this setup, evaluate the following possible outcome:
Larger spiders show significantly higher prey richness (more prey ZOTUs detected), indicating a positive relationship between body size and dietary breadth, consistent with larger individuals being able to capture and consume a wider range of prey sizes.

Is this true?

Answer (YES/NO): NO